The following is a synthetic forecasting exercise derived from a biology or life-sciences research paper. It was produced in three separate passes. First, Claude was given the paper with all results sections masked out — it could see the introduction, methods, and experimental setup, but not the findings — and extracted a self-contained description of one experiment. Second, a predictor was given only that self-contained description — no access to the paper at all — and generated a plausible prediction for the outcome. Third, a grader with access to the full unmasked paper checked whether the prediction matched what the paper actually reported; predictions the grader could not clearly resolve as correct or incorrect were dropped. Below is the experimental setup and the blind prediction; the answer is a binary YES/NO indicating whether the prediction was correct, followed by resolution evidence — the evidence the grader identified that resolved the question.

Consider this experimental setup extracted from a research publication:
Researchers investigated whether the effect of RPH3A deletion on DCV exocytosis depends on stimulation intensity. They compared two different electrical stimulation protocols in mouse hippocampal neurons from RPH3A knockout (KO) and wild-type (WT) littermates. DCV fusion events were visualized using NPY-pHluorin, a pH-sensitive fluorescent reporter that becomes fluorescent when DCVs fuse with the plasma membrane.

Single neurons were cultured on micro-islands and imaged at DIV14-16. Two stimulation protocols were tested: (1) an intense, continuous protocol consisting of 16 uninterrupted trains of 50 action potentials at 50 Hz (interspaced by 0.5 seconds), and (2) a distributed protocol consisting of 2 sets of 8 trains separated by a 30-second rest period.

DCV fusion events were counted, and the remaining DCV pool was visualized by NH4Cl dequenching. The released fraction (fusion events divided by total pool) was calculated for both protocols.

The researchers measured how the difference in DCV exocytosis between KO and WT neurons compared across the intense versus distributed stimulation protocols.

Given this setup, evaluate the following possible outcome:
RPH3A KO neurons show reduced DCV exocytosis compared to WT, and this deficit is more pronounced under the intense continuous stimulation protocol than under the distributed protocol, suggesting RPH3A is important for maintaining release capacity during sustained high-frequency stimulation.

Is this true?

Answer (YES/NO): NO